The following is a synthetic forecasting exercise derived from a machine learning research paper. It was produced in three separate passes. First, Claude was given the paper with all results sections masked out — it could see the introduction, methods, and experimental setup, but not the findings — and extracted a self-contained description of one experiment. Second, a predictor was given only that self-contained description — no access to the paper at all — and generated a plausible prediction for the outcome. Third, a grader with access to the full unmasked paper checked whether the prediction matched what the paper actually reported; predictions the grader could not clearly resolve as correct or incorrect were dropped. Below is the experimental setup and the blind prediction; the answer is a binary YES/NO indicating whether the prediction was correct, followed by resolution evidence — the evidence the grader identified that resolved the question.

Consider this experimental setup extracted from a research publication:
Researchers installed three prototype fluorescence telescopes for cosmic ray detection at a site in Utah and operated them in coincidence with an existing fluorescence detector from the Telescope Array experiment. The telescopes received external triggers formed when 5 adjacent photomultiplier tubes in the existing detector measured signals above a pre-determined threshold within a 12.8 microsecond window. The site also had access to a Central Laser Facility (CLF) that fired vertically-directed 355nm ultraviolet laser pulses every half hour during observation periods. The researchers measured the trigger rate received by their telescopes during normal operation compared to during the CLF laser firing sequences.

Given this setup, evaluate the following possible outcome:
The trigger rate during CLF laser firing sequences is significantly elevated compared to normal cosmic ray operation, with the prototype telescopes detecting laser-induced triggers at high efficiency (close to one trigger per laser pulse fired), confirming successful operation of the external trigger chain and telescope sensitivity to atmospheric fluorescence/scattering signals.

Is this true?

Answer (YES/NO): NO